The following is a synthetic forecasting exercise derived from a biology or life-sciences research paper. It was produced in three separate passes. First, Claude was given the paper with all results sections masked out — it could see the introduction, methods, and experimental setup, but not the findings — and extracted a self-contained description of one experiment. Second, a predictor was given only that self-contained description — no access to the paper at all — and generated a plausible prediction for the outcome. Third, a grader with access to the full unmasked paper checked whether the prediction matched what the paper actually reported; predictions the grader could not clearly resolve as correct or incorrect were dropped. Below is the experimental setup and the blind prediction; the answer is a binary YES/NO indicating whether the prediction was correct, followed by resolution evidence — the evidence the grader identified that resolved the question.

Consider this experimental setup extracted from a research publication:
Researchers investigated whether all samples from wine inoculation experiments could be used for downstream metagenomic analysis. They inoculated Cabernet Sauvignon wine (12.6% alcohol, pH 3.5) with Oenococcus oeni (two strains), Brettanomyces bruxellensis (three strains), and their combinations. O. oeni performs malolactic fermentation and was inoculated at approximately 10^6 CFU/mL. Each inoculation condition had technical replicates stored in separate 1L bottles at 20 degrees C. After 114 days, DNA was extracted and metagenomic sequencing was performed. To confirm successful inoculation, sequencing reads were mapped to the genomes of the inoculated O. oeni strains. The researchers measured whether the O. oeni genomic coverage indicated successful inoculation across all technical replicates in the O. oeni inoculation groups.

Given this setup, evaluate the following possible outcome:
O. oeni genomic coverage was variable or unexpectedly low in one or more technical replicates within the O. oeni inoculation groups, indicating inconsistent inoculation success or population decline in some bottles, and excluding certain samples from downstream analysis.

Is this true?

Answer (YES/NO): YES